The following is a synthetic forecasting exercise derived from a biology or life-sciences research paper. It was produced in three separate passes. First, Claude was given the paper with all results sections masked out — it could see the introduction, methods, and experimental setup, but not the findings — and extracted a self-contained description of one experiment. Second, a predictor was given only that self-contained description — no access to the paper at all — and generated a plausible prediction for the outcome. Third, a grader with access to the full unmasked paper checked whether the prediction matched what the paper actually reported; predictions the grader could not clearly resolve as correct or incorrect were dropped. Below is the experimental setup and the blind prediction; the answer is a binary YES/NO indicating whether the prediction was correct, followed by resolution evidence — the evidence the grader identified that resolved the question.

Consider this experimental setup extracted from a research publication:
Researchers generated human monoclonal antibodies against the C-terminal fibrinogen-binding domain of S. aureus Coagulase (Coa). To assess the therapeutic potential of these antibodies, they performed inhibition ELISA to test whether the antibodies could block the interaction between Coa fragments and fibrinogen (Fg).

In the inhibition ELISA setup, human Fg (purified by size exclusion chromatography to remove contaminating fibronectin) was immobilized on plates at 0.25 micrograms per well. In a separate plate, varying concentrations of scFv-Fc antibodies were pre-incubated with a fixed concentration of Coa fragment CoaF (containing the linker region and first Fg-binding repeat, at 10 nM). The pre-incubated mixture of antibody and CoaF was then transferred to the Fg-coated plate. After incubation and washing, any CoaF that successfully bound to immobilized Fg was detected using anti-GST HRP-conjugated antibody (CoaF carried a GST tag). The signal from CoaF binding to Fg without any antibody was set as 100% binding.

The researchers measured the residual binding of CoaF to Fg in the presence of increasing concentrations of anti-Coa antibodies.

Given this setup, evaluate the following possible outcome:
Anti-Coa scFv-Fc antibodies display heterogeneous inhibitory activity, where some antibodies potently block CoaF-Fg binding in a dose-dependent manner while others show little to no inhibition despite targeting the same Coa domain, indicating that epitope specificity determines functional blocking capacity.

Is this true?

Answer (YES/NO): YES